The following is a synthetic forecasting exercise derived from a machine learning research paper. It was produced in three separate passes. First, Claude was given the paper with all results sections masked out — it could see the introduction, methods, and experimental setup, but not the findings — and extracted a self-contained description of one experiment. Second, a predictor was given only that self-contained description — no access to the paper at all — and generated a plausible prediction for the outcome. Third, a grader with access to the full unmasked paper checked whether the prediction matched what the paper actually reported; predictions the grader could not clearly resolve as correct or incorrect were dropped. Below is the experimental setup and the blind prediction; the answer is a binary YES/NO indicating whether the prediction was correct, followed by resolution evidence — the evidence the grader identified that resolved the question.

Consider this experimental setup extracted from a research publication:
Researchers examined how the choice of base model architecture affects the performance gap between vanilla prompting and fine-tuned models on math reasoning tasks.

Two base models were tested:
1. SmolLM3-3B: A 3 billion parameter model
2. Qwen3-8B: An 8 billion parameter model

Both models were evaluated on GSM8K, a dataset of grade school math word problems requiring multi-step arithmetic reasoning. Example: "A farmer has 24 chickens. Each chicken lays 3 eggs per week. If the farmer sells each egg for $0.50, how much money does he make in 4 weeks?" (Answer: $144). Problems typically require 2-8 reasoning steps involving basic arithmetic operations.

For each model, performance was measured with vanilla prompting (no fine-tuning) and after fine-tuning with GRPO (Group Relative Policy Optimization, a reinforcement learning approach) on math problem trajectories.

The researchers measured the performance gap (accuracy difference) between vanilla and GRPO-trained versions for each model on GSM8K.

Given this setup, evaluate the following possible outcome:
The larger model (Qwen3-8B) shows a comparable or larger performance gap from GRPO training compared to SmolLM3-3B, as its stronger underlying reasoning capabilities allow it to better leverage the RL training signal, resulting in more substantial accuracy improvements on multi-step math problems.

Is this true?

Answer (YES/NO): NO